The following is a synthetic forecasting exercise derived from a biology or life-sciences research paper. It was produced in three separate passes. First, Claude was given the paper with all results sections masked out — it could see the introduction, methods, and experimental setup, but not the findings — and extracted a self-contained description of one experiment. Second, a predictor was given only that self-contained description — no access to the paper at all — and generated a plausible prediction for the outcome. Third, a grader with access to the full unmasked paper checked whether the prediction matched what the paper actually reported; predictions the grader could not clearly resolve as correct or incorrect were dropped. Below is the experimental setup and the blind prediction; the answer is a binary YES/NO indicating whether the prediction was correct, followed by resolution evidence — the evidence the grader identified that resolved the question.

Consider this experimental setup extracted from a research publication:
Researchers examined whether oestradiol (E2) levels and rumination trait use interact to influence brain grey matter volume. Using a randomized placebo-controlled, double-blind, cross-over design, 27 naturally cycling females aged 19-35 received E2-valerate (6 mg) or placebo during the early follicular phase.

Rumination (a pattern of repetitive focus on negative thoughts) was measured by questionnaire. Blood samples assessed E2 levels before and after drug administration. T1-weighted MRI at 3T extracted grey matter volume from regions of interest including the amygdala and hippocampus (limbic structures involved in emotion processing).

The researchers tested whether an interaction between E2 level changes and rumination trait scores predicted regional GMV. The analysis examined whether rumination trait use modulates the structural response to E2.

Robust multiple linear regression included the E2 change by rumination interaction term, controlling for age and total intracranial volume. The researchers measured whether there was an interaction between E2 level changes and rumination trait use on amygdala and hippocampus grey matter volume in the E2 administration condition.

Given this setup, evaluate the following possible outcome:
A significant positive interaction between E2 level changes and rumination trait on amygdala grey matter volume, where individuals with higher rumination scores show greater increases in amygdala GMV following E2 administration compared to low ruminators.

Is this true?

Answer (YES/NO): NO